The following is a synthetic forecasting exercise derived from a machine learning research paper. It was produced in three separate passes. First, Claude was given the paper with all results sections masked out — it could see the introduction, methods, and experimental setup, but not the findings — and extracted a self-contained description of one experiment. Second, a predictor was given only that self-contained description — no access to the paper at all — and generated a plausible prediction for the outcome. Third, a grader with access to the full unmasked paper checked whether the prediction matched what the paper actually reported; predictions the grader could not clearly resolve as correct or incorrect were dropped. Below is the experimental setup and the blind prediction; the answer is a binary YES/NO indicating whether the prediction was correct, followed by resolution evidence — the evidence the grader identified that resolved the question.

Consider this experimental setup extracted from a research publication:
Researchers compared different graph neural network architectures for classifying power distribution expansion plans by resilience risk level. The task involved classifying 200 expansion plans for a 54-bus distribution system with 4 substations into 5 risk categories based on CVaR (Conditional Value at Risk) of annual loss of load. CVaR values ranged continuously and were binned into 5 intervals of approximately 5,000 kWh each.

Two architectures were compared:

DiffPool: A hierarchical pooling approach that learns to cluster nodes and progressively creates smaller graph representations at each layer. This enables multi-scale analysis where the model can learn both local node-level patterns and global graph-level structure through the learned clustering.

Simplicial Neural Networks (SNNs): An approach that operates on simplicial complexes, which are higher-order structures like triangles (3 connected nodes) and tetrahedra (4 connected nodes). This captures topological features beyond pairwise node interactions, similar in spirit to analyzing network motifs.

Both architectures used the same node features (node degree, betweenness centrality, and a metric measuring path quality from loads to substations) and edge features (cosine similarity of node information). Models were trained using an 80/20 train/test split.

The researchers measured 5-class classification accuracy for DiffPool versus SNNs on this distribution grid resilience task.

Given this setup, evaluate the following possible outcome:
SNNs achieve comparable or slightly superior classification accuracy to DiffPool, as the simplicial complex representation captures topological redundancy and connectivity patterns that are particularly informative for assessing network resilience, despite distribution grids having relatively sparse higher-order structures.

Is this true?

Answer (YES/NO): NO